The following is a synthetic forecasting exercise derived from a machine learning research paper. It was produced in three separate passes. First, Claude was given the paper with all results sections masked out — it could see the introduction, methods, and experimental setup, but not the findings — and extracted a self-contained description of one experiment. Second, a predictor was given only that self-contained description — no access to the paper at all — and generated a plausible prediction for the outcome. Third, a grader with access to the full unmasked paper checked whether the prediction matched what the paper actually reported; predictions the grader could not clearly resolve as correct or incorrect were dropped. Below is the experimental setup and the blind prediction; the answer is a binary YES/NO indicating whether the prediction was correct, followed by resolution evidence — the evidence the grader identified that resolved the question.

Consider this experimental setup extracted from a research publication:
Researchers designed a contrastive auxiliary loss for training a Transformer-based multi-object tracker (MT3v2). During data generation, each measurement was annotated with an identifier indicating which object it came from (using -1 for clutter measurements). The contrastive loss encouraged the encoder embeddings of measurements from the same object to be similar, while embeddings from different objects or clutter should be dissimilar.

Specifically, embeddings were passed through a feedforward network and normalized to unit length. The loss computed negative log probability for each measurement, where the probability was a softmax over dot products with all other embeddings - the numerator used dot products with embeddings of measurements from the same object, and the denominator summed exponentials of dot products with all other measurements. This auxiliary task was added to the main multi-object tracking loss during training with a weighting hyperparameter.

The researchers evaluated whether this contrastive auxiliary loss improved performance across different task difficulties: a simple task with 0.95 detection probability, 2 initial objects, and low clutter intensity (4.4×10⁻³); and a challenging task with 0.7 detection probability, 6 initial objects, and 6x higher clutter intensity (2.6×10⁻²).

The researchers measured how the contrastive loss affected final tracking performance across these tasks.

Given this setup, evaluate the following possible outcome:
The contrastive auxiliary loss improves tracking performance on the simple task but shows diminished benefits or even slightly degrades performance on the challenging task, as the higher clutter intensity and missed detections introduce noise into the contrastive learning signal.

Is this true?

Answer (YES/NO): NO